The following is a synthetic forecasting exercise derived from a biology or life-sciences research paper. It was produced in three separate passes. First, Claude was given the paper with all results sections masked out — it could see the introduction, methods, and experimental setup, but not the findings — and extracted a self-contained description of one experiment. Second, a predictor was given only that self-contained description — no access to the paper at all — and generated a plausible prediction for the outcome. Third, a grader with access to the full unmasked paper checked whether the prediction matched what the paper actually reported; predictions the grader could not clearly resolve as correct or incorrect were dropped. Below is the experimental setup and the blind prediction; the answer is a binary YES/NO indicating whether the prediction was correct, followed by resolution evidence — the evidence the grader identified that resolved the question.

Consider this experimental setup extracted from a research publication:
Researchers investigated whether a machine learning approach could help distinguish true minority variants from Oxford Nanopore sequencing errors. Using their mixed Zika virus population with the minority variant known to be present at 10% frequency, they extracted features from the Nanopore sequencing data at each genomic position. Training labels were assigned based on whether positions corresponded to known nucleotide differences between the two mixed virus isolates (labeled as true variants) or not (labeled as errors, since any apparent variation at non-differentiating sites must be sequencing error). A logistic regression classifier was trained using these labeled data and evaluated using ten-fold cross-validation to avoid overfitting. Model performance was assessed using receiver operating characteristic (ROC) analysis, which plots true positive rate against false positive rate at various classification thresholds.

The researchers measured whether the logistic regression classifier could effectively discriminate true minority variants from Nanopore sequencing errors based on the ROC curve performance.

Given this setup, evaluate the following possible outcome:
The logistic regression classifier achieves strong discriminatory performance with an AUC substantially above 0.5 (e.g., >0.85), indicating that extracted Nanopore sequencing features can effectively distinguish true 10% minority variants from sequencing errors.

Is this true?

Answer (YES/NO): NO